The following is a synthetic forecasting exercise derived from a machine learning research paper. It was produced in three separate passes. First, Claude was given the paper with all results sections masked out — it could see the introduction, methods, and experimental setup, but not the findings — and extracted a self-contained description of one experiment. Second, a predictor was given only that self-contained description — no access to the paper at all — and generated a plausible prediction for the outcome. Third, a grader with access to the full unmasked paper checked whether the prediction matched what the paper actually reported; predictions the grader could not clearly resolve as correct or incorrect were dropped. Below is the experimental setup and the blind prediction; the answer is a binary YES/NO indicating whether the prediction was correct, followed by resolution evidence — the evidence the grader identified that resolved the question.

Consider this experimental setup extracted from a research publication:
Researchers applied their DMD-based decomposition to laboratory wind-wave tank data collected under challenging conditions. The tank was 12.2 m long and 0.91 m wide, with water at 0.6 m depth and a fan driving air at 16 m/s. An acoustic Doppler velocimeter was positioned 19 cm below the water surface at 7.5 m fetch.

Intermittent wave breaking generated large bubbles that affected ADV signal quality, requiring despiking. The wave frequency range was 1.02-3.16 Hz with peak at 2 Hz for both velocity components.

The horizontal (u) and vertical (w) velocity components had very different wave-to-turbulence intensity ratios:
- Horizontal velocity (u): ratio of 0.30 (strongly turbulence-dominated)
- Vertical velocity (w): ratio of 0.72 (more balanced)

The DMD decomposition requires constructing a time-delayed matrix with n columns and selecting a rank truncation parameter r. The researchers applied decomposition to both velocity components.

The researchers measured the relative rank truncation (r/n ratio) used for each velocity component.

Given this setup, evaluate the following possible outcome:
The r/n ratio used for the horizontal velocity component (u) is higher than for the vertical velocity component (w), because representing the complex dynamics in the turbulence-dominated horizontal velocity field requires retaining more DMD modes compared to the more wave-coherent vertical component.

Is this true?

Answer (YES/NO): NO